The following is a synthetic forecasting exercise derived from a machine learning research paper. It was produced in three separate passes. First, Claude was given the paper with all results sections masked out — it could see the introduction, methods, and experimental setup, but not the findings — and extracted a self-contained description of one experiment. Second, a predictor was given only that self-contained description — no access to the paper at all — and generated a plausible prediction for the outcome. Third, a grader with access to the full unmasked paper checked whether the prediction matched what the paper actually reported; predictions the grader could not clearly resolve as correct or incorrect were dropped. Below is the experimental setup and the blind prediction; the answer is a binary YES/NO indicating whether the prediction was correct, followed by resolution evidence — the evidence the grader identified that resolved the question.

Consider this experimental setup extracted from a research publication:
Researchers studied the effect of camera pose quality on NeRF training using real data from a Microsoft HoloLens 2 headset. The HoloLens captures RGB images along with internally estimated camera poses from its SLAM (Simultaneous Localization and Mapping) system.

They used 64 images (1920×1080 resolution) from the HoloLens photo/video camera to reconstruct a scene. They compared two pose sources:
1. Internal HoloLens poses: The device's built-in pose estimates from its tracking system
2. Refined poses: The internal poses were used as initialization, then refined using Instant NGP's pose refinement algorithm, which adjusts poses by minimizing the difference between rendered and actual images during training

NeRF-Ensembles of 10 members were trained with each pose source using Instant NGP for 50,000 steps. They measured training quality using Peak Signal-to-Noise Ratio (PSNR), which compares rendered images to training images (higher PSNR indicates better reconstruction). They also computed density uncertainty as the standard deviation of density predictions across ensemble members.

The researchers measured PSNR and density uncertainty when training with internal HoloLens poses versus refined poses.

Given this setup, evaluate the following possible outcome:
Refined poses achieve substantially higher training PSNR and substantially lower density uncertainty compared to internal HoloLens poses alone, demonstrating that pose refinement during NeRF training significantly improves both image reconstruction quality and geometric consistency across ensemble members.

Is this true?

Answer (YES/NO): YES